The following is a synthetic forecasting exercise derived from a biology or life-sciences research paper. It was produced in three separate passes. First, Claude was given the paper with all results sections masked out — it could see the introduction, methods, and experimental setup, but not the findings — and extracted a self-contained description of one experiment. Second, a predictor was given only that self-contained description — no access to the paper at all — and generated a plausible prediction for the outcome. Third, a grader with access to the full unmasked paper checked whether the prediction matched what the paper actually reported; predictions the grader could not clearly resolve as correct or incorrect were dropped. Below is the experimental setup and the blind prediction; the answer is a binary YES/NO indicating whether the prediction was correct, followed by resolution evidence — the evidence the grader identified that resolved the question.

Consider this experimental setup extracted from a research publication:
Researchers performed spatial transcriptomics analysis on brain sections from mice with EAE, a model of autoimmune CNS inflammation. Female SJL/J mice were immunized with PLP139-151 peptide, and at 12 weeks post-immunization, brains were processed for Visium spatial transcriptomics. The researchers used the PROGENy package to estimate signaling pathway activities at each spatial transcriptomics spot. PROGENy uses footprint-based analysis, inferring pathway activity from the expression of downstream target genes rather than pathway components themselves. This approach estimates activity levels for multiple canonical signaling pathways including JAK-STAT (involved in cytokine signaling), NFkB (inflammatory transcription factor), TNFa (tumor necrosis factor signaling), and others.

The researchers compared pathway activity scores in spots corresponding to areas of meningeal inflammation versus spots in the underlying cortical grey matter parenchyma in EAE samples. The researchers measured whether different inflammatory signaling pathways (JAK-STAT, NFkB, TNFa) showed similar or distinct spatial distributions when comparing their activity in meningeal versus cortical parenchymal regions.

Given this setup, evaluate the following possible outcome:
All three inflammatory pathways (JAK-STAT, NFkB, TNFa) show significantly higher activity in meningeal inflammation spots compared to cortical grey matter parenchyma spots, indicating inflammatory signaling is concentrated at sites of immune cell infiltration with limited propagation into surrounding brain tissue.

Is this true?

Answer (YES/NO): NO